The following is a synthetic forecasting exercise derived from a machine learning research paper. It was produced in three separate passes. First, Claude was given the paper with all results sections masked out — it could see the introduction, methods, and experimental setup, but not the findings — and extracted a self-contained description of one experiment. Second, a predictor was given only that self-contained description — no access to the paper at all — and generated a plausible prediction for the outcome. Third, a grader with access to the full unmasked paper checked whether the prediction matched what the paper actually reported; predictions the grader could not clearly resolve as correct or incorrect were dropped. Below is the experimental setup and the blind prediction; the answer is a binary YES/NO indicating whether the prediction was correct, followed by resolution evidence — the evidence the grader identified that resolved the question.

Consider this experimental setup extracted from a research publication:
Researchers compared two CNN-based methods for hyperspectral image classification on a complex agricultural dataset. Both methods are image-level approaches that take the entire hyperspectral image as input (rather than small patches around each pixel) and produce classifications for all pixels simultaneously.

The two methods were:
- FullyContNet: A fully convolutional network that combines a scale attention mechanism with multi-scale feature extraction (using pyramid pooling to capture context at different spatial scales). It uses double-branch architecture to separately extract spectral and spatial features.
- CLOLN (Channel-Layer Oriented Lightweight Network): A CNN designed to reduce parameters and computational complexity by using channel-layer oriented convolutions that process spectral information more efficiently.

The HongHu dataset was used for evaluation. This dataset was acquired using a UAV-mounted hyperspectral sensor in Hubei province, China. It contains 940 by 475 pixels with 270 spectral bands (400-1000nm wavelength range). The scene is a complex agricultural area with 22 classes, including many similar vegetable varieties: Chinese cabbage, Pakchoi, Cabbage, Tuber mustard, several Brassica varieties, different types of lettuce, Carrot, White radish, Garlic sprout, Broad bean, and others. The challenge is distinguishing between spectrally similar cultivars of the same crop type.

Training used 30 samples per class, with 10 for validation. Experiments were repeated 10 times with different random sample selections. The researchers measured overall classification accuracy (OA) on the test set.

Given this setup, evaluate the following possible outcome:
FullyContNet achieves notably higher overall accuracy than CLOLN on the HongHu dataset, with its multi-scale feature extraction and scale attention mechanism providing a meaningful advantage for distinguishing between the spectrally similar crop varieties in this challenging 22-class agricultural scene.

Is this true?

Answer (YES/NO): YES